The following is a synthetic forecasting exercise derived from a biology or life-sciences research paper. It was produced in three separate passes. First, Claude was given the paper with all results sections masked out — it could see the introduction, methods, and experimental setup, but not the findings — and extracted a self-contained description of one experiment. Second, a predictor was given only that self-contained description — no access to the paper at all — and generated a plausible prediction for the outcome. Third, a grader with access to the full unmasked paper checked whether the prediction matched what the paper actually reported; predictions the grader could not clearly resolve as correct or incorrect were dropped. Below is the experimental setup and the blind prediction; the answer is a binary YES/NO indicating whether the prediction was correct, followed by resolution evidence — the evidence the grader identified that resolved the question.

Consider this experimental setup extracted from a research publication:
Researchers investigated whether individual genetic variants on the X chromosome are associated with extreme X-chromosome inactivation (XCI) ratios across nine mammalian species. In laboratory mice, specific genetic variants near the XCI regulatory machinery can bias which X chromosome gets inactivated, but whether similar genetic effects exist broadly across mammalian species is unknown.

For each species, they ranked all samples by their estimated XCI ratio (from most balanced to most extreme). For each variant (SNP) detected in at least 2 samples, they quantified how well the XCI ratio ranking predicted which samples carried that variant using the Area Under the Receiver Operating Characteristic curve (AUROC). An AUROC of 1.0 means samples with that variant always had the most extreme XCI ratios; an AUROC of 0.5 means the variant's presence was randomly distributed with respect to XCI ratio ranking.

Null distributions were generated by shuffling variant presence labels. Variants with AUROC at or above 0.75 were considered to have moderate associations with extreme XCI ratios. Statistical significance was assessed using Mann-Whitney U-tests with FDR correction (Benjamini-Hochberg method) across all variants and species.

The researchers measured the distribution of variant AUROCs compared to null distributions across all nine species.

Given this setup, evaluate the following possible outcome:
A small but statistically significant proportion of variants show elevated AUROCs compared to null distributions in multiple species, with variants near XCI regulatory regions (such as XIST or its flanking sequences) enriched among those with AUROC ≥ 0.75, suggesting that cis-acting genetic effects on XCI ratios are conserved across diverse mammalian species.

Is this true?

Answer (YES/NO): NO